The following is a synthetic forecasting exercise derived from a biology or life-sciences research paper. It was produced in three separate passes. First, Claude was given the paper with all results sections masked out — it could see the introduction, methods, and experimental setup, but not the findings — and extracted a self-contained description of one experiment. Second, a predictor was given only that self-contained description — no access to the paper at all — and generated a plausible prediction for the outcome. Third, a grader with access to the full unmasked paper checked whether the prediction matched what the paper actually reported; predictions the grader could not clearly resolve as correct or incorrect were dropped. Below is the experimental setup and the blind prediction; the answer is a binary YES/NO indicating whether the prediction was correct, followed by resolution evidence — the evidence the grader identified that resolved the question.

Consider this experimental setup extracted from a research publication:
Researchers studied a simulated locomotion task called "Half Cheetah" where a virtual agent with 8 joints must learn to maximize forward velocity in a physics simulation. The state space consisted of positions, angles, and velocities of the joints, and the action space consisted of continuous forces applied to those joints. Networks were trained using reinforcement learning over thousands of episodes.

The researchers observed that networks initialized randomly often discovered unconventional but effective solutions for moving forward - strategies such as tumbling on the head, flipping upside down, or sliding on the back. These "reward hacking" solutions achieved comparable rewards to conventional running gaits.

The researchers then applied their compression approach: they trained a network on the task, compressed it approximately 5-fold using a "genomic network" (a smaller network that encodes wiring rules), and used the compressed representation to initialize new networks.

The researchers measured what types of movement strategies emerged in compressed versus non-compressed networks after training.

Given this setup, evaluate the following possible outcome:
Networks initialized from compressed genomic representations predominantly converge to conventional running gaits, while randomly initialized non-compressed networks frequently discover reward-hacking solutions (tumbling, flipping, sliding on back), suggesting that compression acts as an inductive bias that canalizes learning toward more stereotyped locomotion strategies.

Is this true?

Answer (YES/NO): YES